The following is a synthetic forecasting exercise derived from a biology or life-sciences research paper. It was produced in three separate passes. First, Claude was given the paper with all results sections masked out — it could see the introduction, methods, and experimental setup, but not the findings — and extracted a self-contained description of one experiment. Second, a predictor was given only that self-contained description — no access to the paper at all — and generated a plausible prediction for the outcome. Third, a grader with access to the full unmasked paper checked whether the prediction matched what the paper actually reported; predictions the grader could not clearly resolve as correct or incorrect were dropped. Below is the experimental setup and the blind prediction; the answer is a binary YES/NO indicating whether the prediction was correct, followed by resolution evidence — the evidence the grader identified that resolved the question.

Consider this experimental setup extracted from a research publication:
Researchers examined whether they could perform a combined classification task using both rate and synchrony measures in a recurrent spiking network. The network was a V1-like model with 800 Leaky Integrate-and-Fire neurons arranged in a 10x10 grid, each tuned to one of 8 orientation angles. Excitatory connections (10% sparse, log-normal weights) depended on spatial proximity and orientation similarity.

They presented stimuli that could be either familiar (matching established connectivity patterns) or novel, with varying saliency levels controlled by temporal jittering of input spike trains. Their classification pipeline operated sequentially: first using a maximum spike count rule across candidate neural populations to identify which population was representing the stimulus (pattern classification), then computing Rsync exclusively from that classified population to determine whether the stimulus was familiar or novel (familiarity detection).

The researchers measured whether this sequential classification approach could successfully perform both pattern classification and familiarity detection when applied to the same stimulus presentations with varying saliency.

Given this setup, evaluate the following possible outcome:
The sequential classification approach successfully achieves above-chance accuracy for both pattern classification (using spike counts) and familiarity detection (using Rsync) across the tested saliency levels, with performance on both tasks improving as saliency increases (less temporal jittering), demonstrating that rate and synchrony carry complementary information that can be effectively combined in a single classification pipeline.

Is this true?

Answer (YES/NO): NO